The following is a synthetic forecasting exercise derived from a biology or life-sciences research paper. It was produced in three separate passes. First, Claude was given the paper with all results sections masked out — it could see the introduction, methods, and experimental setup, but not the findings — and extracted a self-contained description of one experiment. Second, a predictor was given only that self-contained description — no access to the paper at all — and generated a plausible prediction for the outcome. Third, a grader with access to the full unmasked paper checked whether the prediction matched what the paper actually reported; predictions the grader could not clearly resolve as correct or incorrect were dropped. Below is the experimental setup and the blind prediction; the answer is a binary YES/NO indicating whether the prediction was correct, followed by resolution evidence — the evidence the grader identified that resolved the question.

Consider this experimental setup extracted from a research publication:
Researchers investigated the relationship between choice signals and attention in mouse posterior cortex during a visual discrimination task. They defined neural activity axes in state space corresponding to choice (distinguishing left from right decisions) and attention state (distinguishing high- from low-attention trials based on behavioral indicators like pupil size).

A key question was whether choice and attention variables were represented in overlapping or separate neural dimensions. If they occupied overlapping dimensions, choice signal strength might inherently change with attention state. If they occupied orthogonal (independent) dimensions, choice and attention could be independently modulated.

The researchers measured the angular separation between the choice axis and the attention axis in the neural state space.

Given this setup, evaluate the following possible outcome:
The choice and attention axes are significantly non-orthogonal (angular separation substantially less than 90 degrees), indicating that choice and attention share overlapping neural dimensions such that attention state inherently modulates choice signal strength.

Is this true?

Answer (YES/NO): NO